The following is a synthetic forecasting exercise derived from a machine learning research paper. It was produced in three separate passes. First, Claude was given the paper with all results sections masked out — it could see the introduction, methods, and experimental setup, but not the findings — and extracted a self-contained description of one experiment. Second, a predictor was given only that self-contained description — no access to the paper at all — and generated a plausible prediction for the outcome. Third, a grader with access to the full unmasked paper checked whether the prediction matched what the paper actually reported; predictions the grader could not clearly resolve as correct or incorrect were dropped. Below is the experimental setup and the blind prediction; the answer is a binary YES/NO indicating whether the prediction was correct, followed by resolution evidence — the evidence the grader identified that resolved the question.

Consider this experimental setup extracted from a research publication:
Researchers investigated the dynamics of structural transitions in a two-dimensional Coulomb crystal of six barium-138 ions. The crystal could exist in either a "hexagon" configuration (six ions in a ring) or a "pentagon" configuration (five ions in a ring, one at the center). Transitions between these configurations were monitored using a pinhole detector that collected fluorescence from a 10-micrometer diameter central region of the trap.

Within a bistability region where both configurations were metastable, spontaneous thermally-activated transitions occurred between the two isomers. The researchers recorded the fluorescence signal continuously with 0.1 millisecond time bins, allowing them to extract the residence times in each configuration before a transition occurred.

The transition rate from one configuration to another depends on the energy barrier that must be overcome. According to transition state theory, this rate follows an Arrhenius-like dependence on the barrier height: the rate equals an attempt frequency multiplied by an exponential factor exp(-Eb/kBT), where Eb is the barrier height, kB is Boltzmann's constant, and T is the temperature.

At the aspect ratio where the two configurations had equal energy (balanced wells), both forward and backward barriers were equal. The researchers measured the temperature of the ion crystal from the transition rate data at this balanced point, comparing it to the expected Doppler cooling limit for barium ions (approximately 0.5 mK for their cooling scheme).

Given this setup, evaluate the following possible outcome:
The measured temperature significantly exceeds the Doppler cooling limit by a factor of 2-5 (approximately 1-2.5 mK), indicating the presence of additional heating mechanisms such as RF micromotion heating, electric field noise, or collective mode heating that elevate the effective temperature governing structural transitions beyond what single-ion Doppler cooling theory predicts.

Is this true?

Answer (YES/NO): NO